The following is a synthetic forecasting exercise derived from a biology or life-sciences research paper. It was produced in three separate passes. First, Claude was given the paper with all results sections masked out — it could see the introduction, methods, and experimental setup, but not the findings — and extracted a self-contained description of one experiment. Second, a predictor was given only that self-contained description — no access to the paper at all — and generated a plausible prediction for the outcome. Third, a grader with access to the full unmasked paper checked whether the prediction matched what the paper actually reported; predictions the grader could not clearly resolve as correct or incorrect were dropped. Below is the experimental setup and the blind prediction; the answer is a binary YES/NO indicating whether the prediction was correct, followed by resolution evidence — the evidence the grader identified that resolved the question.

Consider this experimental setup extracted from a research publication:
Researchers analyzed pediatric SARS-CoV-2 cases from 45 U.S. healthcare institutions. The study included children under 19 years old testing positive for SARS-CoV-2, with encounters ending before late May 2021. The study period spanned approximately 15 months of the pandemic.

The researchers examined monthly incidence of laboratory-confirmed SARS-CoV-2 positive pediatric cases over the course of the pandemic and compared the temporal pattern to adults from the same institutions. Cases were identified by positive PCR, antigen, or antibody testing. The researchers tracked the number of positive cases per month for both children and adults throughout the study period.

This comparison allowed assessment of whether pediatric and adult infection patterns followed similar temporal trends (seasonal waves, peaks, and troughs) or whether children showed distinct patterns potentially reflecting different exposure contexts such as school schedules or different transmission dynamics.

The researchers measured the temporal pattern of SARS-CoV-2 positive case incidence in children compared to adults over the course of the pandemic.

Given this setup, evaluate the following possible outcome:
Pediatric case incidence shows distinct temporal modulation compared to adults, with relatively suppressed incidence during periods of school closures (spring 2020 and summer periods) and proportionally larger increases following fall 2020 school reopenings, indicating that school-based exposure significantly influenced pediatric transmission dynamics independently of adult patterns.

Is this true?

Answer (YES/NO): NO